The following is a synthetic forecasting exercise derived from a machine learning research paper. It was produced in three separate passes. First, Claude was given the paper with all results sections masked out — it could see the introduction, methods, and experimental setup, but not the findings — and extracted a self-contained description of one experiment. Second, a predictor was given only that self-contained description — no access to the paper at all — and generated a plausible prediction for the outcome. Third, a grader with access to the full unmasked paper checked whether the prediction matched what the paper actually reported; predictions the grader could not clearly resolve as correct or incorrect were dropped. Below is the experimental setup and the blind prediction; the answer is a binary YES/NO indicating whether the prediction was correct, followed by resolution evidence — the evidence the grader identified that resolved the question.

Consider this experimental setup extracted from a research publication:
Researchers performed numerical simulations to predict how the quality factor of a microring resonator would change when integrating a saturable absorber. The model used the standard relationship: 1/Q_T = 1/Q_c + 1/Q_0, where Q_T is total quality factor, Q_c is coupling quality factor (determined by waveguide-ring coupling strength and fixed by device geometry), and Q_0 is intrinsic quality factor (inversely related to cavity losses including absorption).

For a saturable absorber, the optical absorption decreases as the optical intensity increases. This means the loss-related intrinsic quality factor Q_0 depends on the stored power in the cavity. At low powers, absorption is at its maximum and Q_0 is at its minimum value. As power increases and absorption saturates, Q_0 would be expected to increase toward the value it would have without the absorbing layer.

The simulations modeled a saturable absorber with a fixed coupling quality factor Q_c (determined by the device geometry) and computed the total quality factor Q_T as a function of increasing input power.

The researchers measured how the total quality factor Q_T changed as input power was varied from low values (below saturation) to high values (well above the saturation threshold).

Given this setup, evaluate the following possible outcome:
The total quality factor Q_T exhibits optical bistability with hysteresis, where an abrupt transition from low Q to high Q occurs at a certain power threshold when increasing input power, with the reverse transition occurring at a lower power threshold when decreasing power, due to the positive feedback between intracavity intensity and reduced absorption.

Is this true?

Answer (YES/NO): NO